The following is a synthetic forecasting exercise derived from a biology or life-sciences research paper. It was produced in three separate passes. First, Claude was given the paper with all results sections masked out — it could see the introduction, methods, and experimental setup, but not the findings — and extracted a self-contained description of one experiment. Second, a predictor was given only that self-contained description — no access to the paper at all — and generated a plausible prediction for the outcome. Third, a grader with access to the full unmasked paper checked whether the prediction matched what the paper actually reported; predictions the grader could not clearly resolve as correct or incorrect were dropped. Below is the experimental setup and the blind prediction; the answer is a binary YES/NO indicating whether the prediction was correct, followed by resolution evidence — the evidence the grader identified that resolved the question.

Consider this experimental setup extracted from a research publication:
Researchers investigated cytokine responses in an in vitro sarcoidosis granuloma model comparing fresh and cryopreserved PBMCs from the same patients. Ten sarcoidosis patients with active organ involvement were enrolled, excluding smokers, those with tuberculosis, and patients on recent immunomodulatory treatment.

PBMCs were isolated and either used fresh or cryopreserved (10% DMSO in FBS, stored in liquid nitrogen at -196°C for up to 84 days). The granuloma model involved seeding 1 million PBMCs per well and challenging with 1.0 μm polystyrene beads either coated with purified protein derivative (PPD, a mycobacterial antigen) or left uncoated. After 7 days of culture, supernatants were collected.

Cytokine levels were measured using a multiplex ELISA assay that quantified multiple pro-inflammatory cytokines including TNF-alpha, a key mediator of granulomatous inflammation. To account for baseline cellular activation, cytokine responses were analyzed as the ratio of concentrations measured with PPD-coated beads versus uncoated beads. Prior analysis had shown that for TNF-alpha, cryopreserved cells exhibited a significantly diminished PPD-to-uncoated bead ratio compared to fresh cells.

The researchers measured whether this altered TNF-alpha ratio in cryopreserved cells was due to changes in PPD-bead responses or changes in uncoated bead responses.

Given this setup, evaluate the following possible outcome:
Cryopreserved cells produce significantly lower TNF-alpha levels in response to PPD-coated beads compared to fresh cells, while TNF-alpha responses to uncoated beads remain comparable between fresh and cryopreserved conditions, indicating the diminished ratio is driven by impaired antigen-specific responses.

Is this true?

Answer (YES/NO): NO